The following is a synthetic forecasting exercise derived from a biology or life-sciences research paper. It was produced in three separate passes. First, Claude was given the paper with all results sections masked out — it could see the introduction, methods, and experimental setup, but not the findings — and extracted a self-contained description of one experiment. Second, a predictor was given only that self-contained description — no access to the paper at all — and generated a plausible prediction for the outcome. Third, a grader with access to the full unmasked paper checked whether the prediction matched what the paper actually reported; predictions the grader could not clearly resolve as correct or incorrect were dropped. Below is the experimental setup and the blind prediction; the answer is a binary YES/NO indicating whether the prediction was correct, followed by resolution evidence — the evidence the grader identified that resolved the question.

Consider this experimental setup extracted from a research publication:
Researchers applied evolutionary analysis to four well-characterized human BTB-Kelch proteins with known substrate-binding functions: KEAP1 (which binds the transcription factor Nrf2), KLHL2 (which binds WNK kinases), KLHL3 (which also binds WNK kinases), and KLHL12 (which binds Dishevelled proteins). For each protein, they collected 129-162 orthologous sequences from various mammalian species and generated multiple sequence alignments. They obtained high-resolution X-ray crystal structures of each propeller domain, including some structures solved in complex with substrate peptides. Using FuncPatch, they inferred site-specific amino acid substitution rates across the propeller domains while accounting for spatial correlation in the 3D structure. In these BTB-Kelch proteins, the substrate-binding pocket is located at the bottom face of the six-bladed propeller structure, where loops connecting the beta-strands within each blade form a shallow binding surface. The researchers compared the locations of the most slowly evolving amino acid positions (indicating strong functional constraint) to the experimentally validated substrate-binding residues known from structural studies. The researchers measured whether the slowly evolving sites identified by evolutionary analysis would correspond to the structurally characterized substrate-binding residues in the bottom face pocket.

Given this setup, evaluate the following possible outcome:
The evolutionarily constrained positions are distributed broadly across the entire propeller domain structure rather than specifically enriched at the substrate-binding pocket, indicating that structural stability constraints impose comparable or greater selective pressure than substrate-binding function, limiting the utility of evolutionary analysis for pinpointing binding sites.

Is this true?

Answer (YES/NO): NO